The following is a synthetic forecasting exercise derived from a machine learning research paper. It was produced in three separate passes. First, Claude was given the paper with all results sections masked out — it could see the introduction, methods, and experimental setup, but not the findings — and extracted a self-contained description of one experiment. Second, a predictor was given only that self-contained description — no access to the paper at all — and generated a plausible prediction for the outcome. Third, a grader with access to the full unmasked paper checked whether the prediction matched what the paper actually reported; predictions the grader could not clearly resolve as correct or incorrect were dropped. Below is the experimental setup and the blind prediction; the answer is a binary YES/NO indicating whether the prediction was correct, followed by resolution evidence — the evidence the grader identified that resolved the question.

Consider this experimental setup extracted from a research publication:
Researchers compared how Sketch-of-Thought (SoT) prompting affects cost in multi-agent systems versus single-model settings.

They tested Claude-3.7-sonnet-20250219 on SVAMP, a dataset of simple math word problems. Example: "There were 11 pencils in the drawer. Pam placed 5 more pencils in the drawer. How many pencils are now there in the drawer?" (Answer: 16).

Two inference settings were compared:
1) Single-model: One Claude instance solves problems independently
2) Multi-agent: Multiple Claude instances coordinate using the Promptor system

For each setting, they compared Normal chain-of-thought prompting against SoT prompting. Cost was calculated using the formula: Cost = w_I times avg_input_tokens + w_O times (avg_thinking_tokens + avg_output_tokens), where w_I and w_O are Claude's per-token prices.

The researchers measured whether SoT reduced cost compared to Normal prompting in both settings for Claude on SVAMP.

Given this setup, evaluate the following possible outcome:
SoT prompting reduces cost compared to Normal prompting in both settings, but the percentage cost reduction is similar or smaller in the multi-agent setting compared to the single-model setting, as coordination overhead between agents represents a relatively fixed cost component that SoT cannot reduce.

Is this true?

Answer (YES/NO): NO